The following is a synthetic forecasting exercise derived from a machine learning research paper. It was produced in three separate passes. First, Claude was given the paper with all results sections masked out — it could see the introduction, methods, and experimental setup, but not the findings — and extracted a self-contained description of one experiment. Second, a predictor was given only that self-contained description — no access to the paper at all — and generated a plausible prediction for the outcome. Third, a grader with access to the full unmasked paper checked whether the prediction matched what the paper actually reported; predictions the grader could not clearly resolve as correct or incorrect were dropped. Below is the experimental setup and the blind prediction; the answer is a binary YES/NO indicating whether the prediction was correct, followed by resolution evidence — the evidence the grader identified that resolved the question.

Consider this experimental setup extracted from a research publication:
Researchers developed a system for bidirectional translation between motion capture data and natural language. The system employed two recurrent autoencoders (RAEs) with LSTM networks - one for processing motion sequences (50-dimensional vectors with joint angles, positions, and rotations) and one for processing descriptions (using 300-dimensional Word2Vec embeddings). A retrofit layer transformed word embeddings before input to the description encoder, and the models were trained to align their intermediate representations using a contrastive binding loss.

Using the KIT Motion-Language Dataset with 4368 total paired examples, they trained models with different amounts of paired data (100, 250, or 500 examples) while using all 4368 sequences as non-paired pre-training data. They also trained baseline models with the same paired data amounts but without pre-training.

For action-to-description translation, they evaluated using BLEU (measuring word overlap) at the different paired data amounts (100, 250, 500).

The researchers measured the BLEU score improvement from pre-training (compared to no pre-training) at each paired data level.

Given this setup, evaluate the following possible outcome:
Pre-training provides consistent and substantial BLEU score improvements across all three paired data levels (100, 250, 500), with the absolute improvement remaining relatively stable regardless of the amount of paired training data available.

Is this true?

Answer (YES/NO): NO